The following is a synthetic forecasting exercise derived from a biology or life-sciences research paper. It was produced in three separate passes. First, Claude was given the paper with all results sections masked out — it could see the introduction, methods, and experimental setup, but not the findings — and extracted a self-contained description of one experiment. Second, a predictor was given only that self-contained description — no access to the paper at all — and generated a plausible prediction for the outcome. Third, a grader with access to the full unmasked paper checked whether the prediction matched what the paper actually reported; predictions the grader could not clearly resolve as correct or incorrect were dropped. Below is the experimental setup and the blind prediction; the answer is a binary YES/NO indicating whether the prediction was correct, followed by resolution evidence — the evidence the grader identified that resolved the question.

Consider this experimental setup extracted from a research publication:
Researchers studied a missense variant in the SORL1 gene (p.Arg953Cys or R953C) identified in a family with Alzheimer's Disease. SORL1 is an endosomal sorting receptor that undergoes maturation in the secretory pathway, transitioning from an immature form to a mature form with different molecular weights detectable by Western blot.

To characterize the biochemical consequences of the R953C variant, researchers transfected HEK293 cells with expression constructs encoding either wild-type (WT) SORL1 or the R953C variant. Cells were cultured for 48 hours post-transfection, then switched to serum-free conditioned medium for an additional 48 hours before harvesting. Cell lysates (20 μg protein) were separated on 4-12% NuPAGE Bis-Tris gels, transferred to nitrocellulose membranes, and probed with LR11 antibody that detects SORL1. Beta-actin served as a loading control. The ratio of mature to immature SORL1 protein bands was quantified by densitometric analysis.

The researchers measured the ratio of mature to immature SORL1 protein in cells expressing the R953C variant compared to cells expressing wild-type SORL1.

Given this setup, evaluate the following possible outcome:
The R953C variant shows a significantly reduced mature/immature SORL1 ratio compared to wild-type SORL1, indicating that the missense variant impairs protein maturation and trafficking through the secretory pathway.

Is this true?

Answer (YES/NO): YES